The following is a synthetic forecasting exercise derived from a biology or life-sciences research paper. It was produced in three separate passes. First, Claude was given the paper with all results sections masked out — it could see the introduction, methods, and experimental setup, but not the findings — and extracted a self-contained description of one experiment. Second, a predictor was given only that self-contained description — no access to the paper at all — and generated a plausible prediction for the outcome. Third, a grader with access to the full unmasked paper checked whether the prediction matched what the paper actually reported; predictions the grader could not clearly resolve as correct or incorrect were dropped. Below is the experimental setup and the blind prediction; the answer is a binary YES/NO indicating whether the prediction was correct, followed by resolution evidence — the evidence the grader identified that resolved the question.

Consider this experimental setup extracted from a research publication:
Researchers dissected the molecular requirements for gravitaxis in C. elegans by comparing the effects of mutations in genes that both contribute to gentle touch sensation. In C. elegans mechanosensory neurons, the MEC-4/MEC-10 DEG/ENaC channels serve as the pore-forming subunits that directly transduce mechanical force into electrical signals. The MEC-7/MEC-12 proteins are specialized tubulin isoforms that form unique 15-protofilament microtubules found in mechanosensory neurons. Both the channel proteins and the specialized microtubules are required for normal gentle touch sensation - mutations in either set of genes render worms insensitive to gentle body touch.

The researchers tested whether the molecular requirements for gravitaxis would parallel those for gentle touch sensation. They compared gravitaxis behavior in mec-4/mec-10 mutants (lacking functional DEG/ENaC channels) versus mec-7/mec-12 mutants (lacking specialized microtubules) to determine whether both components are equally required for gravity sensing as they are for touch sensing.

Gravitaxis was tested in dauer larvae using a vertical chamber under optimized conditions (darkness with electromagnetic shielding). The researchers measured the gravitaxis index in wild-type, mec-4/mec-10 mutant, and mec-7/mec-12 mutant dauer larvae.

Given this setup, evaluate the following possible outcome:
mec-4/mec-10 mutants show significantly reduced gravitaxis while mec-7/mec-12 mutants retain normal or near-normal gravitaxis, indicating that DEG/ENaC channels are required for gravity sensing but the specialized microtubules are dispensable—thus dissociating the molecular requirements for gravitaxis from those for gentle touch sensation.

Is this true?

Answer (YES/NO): NO